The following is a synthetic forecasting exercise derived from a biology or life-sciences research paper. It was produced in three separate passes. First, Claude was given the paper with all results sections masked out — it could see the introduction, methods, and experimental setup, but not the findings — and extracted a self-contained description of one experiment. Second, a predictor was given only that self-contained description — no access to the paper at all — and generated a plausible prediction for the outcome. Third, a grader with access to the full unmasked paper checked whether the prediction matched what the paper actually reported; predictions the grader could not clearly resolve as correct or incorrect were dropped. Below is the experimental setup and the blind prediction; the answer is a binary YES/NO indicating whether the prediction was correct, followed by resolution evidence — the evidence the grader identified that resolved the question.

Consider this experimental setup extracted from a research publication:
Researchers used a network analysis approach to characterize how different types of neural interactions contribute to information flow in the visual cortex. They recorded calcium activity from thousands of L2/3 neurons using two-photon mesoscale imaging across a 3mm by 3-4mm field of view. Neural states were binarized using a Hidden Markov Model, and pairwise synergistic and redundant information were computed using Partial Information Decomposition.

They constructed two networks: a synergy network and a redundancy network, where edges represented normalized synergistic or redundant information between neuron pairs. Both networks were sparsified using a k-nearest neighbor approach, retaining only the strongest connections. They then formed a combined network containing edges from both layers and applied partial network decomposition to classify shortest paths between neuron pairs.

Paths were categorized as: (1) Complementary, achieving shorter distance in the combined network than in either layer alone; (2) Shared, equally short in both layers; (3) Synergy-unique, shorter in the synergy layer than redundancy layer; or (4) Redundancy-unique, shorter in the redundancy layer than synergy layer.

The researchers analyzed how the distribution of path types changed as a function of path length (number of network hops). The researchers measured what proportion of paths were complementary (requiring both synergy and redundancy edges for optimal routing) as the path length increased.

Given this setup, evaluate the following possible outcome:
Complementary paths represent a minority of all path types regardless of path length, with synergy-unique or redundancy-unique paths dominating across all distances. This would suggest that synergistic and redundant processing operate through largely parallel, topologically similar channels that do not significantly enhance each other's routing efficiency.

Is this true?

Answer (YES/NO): NO